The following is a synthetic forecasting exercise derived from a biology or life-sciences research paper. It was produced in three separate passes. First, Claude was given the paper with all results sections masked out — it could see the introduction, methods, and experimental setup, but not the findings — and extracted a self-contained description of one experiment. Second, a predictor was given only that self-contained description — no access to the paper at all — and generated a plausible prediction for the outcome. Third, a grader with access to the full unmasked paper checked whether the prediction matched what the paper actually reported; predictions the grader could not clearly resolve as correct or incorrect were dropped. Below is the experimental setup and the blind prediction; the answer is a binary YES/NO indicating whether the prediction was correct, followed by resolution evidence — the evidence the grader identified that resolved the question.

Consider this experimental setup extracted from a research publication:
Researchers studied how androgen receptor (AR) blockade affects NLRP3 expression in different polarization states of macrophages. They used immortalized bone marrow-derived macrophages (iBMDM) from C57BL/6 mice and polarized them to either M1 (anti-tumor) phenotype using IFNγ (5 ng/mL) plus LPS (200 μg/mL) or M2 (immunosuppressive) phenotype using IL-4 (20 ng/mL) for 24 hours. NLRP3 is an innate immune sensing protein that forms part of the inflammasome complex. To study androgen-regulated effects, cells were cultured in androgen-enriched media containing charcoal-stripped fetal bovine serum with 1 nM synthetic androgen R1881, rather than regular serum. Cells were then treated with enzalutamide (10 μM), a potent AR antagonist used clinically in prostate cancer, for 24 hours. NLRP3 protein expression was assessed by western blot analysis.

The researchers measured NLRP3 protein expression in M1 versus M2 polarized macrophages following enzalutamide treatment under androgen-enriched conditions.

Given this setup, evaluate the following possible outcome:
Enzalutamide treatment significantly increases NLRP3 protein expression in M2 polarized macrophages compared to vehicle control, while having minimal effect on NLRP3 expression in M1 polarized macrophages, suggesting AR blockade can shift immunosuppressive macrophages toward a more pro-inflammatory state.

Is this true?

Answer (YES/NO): YES